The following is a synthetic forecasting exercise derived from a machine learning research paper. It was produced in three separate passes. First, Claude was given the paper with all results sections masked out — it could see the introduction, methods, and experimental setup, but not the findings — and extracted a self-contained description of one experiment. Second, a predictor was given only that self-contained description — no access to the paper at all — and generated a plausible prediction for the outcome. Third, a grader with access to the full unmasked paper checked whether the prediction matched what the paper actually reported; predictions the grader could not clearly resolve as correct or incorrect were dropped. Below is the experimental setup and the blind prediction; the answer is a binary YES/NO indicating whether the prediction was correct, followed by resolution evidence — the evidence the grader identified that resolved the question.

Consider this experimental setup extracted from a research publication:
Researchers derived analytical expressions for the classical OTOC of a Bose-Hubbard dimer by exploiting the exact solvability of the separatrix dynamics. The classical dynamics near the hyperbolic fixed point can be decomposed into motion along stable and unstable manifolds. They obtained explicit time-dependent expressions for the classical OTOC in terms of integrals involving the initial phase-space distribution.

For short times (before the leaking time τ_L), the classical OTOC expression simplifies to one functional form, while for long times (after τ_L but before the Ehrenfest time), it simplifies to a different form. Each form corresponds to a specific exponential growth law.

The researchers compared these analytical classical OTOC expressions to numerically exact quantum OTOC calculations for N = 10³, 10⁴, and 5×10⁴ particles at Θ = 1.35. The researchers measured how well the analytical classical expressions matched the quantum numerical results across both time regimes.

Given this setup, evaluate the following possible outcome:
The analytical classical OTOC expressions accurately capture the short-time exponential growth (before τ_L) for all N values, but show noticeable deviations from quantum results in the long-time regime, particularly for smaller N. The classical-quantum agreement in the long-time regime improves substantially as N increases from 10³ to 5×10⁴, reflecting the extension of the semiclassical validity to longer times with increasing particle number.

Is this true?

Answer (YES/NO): NO